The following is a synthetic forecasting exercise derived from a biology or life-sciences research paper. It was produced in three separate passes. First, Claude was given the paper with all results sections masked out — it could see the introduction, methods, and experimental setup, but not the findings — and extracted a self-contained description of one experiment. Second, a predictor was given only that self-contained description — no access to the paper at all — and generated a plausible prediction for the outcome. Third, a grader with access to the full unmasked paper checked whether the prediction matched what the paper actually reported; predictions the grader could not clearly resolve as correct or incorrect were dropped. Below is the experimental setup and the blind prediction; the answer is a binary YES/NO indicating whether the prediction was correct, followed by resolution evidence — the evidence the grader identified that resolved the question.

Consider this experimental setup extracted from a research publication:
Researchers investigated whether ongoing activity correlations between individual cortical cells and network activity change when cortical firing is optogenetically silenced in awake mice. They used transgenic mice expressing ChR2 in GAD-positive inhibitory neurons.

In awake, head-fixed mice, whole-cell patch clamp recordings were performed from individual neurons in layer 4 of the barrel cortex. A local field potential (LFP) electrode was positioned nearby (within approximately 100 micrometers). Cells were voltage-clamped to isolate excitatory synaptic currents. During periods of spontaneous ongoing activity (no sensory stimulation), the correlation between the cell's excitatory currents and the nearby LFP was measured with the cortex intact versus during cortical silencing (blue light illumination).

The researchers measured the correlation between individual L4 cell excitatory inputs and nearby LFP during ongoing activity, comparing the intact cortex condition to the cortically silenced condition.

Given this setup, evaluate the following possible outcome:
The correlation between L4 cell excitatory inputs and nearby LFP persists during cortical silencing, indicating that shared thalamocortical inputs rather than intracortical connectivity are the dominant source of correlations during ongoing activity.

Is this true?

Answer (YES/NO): NO